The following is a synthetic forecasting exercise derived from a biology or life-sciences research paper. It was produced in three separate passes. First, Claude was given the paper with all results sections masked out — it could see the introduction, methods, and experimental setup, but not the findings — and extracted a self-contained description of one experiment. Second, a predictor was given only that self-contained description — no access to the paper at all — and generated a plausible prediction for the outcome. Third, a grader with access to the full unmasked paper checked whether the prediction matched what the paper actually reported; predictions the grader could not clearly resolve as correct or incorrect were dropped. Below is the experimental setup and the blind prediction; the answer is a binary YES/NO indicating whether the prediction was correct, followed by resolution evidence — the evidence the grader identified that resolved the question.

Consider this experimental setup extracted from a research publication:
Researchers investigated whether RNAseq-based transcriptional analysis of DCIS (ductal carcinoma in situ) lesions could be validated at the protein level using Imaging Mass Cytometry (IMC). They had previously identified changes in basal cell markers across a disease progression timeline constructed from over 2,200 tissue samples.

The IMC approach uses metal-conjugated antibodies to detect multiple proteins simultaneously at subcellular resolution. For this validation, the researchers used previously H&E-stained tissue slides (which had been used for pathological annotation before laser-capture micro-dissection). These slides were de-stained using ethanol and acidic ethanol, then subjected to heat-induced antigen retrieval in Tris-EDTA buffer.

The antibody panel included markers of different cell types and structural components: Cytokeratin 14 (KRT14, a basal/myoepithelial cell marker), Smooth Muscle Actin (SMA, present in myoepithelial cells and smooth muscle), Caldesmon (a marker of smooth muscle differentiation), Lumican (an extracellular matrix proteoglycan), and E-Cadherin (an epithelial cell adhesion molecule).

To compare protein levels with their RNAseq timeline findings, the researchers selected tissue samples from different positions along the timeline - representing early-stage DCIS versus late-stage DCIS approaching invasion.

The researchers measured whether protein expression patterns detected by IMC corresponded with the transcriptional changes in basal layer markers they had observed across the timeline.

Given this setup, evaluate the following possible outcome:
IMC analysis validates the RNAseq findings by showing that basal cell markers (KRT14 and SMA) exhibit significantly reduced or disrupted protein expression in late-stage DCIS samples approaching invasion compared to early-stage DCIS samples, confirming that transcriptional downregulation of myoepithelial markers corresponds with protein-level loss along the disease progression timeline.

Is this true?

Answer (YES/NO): YES